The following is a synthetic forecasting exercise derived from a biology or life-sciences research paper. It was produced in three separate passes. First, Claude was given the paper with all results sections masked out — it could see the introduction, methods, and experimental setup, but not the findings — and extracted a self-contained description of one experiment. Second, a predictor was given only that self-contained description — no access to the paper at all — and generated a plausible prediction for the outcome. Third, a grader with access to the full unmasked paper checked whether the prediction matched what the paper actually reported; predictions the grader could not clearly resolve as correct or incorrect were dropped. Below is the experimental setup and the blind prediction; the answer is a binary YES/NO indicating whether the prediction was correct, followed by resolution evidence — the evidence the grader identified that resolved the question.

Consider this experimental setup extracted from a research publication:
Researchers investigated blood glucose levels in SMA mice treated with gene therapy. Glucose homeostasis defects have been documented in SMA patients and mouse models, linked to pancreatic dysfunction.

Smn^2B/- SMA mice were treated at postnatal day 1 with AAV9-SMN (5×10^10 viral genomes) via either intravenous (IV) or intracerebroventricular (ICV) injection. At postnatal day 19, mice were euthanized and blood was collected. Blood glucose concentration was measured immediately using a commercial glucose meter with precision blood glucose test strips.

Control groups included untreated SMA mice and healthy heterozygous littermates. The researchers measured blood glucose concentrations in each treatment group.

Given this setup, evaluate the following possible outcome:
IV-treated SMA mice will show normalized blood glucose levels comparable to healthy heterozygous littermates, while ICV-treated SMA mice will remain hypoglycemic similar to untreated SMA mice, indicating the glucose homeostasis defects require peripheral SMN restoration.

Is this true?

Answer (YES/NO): NO